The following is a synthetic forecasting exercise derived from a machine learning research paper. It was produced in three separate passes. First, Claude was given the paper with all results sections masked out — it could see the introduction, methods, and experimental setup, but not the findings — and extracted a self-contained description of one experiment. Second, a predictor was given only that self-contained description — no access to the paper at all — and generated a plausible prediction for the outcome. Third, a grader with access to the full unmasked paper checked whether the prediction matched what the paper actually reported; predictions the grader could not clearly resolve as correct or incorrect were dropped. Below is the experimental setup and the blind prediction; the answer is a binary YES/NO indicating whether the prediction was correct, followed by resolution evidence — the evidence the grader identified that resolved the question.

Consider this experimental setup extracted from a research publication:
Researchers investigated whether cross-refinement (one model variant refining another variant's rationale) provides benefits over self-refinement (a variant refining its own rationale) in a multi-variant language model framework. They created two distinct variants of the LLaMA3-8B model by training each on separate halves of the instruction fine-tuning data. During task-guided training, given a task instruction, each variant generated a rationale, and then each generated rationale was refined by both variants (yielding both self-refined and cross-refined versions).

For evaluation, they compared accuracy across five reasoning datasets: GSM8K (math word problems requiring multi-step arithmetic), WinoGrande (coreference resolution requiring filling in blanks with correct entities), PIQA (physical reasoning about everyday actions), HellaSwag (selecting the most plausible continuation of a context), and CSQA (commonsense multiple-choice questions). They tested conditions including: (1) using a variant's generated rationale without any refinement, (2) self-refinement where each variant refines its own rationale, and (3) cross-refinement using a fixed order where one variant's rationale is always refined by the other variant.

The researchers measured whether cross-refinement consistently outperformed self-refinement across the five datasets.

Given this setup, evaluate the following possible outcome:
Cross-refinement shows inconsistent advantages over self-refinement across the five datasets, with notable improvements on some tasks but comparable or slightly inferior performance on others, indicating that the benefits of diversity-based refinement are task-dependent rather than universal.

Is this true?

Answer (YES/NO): NO